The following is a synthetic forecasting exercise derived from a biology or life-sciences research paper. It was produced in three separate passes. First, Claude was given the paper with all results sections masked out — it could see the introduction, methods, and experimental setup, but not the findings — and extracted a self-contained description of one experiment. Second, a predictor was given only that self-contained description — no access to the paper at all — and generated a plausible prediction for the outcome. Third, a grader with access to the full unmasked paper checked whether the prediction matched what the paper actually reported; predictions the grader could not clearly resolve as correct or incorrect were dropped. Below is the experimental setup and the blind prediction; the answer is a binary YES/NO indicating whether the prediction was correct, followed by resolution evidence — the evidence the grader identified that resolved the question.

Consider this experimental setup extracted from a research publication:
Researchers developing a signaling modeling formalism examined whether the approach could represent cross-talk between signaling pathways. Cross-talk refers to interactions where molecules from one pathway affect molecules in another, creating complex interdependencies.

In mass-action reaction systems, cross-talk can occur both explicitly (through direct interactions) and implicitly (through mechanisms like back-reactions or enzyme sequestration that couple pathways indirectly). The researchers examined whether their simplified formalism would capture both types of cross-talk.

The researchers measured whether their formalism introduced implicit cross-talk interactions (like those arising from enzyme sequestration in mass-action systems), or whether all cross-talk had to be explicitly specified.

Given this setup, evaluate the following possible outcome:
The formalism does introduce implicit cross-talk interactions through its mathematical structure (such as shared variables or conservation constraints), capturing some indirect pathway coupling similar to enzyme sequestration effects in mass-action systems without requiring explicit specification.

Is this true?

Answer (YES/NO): NO